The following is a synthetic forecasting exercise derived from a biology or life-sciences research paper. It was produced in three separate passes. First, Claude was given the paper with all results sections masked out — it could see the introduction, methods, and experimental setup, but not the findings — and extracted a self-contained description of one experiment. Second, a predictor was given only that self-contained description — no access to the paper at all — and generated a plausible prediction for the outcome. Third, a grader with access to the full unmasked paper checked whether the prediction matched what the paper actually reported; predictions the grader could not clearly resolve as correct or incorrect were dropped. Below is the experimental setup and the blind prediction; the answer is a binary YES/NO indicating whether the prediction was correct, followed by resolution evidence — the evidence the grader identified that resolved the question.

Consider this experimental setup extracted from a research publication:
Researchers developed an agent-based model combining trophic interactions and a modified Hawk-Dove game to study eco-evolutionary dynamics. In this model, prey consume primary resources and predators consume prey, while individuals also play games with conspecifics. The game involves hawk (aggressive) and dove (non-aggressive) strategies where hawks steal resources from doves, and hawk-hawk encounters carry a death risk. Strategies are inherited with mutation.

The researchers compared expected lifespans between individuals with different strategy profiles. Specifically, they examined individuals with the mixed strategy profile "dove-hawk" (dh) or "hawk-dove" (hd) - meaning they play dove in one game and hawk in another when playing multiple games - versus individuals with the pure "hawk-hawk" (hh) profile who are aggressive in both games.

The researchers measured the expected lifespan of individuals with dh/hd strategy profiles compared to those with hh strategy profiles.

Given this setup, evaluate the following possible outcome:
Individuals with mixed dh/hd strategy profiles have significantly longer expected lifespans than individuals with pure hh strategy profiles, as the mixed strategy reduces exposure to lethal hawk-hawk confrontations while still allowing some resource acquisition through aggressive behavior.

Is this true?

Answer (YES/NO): NO